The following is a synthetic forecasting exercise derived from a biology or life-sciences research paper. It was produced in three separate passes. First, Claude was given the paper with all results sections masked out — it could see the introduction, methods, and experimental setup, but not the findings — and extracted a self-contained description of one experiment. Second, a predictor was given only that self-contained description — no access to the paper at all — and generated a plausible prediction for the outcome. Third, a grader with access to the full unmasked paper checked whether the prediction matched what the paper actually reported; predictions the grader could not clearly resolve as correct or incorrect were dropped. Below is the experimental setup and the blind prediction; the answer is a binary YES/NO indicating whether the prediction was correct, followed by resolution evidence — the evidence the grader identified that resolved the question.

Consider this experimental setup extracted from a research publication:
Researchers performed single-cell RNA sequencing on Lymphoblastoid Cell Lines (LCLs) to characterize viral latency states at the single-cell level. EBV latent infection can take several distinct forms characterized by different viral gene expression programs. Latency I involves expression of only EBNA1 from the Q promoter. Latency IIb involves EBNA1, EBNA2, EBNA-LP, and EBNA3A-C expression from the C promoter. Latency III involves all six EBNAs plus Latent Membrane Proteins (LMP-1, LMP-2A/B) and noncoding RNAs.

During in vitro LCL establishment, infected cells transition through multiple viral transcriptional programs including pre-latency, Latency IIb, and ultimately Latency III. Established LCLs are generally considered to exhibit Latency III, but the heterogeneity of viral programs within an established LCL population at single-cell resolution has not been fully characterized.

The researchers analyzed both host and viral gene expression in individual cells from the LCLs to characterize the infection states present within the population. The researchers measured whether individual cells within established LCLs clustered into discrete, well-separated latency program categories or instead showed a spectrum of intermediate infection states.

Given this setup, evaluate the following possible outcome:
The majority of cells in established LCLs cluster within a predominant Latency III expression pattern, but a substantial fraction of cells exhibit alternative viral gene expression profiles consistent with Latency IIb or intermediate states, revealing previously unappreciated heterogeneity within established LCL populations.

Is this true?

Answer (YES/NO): NO